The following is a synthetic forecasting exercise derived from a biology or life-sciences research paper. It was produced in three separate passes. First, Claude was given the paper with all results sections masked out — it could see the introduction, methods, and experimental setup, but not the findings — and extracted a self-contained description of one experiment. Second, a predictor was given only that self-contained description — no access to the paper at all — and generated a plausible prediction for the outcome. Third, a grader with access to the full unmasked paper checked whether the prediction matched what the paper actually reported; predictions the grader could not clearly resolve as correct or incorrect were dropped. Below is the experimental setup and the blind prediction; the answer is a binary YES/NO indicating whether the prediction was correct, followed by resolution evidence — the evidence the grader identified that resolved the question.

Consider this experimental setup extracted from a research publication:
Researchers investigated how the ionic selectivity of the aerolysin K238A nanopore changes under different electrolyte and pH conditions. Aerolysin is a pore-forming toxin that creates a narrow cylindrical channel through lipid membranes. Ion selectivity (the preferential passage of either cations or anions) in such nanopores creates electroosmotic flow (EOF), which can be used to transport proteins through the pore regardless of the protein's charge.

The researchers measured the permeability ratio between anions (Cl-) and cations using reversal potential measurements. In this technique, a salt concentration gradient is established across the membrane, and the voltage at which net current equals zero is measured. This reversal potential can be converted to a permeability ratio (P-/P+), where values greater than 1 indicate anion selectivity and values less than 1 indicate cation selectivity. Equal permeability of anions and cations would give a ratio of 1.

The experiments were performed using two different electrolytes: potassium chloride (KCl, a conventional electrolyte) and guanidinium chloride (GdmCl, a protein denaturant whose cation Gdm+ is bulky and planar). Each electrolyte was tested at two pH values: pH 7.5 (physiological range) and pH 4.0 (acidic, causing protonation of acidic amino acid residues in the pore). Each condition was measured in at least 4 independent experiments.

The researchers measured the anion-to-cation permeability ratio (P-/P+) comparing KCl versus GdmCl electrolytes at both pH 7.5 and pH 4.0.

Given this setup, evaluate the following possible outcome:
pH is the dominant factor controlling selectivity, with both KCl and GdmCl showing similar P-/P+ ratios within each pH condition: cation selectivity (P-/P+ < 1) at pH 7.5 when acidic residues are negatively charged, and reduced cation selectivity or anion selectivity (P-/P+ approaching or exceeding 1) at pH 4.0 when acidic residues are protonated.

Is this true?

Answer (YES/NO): NO